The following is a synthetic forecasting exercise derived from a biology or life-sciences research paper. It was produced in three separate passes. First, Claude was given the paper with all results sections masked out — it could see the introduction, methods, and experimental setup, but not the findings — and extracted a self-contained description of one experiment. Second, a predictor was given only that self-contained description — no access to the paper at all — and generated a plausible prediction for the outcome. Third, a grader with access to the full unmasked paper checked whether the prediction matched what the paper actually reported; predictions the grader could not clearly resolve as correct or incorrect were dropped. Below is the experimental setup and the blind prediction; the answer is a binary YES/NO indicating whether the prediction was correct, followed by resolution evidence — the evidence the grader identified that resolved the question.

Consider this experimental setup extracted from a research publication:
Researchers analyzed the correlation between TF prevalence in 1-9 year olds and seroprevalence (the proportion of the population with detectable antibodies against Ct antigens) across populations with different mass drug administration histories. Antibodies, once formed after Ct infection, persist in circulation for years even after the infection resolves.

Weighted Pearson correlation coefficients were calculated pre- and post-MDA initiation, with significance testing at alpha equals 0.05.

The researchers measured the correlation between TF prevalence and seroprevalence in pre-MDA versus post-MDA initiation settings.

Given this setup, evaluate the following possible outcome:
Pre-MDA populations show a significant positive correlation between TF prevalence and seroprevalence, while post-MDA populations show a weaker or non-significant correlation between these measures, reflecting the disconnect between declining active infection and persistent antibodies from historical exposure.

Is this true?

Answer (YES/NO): YES